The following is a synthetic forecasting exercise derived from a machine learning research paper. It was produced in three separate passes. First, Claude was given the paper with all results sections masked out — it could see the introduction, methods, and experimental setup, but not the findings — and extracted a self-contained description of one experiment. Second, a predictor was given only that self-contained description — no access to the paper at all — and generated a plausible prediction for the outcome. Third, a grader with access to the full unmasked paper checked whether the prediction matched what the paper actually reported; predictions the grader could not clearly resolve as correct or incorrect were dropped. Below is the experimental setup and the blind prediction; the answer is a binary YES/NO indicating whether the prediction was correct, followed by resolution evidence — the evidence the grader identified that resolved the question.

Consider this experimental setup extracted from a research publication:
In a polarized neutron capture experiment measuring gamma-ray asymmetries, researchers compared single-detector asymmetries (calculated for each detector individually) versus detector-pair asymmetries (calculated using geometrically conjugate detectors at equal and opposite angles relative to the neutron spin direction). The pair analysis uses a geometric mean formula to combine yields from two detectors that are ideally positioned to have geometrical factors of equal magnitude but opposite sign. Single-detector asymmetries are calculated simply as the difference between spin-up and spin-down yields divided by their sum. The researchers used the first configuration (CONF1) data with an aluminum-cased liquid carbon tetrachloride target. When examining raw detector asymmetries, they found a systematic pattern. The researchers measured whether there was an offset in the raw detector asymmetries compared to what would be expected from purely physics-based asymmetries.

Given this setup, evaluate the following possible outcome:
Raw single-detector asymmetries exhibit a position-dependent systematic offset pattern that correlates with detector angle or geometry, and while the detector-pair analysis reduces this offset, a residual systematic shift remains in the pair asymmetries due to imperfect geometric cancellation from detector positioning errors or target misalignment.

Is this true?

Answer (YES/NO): NO